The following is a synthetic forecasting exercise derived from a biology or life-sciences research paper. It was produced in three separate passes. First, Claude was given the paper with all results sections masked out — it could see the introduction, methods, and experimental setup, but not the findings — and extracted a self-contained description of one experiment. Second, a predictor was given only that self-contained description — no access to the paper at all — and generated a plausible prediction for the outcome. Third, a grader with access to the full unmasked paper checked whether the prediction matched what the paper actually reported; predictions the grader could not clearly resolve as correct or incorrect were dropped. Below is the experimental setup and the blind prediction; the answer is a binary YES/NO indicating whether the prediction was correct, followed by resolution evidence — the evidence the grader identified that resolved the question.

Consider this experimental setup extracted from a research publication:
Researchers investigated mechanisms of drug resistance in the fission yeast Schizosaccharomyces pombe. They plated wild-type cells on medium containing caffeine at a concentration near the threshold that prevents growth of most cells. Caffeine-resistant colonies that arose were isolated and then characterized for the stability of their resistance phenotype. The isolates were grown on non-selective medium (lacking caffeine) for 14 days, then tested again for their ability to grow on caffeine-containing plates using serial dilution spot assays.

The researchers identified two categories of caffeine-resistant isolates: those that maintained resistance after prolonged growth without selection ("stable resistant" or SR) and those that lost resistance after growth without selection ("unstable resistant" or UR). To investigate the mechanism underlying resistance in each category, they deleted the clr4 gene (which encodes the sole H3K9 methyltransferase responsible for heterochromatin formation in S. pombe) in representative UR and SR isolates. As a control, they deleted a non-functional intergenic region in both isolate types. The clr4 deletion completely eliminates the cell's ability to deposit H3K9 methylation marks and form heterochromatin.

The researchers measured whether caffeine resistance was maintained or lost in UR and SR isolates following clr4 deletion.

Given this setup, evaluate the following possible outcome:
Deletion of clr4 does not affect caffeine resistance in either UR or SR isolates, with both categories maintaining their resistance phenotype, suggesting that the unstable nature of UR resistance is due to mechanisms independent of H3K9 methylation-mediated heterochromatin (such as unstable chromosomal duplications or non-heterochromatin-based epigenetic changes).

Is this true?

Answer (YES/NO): NO